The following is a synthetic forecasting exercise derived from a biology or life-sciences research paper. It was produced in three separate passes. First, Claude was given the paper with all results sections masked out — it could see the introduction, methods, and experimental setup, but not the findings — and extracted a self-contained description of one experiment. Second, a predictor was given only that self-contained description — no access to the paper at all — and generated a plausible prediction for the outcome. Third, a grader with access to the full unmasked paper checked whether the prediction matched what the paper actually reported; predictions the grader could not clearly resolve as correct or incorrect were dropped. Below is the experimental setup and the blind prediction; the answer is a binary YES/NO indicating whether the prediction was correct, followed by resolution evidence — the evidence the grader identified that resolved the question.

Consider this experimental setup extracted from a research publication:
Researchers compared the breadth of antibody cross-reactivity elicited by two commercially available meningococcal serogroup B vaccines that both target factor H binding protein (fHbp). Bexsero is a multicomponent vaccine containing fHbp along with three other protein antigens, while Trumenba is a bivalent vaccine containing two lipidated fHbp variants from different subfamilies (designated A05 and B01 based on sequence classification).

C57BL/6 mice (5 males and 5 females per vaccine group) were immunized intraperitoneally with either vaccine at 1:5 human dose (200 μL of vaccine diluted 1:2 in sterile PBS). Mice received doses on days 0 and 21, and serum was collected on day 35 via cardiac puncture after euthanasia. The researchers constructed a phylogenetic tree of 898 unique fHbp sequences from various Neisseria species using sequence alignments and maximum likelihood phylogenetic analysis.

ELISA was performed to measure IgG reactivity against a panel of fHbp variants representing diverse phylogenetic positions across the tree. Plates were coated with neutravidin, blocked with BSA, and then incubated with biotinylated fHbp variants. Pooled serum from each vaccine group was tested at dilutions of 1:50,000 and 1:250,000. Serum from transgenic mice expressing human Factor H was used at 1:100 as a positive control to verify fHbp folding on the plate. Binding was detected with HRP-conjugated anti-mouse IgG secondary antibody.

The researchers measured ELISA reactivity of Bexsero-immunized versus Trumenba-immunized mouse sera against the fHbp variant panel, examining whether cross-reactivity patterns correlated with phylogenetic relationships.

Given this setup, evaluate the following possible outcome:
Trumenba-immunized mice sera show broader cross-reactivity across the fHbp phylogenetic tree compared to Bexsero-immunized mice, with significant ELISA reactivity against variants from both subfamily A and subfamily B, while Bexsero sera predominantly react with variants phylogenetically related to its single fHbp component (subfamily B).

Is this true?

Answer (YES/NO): NO